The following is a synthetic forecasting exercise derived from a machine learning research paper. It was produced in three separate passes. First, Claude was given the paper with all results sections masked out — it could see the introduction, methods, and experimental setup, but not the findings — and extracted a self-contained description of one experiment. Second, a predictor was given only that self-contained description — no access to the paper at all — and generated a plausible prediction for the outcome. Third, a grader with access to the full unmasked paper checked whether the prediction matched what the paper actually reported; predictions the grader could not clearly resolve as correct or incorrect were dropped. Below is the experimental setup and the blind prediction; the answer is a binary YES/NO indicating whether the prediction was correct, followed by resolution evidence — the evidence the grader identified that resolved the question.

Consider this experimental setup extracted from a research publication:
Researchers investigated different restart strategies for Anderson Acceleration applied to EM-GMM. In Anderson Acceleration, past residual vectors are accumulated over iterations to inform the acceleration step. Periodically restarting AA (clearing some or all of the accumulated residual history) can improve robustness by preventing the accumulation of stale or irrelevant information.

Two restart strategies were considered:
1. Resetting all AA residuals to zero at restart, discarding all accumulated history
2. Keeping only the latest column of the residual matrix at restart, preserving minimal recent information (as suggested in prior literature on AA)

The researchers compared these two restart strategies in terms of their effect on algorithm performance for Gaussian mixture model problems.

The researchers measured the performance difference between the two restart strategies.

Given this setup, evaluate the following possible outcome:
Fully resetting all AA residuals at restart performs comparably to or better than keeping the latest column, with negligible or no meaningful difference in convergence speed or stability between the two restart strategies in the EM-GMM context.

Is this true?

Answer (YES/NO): YES